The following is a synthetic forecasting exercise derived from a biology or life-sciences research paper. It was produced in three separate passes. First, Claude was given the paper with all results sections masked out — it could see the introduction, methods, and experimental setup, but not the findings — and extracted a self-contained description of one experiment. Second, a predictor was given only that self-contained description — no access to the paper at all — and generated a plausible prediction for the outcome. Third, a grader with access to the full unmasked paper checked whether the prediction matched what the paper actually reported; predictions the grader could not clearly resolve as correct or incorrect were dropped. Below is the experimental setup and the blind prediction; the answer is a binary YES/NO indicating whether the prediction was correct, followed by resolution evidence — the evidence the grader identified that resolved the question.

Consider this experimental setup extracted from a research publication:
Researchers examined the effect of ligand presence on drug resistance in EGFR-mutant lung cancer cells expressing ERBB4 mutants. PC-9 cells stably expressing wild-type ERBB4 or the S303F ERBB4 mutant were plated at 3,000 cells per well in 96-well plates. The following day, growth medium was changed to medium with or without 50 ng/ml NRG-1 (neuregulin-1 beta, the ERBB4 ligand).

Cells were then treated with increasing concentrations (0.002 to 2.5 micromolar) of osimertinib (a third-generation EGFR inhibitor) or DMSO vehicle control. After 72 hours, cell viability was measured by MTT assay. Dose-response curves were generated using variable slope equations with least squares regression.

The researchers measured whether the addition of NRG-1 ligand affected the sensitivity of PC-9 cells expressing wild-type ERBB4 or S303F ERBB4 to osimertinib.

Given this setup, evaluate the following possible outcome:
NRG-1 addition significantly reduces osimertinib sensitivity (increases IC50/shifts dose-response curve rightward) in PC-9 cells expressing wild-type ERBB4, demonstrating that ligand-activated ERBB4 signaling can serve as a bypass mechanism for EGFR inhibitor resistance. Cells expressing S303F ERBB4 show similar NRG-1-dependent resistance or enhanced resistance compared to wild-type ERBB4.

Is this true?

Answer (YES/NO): YES